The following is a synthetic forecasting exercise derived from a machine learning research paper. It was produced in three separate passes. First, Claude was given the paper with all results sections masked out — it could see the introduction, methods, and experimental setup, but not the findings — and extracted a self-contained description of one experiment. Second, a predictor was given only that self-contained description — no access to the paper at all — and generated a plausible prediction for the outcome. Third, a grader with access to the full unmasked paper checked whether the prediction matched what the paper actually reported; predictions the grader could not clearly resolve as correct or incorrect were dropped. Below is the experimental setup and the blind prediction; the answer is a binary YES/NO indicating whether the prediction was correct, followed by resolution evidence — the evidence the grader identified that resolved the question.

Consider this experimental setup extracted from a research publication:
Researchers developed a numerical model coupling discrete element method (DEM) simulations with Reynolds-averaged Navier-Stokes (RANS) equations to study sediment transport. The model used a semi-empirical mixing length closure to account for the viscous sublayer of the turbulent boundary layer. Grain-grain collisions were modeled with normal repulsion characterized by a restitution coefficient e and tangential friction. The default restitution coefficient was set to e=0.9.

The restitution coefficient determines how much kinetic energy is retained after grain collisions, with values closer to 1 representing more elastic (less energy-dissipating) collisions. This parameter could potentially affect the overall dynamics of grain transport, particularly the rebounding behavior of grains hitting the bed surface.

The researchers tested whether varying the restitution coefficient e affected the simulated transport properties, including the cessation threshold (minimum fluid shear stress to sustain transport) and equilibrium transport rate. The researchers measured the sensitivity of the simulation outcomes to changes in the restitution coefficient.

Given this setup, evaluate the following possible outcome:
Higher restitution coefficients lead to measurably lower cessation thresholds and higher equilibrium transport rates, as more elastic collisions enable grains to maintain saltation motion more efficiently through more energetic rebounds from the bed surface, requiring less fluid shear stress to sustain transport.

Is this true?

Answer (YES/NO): NO